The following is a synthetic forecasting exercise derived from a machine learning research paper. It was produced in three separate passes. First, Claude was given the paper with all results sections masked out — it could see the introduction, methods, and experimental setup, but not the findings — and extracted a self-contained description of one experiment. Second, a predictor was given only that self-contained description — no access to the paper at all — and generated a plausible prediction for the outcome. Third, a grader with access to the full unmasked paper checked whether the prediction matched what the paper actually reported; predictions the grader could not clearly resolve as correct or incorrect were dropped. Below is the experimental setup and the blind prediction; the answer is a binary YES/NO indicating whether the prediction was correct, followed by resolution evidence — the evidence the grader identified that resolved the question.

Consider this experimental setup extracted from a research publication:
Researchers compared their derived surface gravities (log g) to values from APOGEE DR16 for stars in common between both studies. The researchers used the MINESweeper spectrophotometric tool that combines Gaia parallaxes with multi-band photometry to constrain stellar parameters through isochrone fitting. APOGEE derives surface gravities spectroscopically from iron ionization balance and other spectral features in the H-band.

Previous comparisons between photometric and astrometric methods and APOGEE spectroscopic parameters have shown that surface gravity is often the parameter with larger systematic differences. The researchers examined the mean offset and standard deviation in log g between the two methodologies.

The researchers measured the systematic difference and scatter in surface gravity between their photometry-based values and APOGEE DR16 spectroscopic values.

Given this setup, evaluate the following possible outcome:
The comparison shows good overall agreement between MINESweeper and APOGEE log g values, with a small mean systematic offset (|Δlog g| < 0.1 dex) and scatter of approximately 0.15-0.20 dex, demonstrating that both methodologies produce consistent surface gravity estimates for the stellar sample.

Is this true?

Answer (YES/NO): NO